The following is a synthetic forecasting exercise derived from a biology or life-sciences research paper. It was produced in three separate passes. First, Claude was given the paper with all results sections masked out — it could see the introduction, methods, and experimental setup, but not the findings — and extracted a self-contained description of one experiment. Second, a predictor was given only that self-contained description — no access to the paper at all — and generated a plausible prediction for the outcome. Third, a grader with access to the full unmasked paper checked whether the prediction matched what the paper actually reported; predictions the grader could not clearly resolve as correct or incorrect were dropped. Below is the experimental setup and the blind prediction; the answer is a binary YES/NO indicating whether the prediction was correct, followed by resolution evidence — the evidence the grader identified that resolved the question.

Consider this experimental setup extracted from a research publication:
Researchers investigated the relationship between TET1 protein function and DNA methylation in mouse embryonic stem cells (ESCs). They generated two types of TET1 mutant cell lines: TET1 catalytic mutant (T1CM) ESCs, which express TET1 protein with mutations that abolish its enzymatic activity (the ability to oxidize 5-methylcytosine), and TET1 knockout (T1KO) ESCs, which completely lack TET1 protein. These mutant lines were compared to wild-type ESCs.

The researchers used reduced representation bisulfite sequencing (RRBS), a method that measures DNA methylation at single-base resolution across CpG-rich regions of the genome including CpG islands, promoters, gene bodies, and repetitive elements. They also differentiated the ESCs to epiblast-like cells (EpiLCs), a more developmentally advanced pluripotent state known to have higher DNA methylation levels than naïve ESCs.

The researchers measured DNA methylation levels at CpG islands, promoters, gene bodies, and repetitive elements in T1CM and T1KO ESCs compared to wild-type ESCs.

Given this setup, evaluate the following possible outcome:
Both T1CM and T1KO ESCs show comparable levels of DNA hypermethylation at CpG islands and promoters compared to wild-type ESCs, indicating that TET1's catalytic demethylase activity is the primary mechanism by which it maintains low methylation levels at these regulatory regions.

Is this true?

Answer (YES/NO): YES